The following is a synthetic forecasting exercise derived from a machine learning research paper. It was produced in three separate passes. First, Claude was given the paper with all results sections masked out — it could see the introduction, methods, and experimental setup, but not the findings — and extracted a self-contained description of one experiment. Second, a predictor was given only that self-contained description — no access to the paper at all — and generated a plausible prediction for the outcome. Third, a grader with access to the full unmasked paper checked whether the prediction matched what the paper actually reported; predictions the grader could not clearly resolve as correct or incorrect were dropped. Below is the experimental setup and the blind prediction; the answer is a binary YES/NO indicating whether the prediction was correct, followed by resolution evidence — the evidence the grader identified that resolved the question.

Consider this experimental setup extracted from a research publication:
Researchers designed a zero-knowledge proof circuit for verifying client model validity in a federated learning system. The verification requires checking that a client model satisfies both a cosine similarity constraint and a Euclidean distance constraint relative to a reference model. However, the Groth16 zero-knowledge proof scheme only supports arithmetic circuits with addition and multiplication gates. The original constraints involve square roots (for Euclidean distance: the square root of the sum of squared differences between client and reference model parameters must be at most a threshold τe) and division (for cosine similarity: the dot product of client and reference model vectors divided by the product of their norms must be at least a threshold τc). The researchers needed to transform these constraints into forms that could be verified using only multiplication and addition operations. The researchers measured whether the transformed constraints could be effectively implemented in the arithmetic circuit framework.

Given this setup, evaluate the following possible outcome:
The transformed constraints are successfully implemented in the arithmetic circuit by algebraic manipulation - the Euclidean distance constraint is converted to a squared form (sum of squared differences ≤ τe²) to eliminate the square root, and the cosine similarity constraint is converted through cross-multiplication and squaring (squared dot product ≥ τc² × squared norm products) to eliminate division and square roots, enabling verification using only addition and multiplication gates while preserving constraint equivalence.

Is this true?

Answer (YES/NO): YES